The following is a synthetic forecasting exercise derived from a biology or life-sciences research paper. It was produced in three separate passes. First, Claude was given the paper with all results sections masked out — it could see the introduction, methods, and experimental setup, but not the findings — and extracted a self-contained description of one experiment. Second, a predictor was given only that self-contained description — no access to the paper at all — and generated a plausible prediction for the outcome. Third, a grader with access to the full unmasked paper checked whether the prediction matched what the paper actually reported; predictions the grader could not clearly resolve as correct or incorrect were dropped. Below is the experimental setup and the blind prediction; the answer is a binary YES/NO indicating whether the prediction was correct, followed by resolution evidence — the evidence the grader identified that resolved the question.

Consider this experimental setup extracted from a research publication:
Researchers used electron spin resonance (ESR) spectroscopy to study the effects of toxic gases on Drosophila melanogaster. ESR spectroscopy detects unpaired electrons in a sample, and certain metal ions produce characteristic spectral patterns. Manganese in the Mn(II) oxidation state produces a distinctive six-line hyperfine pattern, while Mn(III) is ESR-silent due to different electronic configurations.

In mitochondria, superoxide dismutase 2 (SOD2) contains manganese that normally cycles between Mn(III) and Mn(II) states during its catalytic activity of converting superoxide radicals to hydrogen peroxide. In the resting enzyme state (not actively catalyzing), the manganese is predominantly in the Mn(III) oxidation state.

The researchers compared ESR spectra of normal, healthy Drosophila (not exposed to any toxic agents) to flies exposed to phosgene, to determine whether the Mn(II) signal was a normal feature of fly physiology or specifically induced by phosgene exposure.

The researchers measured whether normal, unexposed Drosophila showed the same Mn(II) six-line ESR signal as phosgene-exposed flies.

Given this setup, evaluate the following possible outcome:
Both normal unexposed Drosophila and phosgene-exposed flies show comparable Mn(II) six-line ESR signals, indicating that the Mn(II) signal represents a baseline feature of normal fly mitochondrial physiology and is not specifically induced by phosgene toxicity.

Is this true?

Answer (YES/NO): NO